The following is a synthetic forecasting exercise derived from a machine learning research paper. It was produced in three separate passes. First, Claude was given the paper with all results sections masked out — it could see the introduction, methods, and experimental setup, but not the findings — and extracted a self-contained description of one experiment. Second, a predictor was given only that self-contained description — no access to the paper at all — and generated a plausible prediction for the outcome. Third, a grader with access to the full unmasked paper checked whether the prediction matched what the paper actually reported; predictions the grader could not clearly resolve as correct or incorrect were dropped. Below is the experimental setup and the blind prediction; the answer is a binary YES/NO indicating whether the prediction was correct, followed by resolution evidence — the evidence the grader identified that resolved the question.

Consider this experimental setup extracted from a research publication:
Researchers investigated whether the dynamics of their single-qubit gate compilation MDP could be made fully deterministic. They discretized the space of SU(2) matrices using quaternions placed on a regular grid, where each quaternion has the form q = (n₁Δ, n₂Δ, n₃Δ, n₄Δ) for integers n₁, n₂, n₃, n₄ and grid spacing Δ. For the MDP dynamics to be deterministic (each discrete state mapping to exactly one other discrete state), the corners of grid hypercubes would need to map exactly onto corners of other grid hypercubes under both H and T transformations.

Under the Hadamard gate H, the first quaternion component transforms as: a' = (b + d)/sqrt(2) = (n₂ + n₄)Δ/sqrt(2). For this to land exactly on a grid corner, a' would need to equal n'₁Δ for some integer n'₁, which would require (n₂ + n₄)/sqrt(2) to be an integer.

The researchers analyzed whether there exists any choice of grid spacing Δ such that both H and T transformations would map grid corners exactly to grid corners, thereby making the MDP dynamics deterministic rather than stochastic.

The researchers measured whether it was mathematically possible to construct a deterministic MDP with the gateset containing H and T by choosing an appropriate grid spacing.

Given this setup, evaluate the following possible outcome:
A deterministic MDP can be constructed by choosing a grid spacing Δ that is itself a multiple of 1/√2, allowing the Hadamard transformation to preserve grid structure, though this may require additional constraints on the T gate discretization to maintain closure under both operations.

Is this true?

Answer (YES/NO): NO